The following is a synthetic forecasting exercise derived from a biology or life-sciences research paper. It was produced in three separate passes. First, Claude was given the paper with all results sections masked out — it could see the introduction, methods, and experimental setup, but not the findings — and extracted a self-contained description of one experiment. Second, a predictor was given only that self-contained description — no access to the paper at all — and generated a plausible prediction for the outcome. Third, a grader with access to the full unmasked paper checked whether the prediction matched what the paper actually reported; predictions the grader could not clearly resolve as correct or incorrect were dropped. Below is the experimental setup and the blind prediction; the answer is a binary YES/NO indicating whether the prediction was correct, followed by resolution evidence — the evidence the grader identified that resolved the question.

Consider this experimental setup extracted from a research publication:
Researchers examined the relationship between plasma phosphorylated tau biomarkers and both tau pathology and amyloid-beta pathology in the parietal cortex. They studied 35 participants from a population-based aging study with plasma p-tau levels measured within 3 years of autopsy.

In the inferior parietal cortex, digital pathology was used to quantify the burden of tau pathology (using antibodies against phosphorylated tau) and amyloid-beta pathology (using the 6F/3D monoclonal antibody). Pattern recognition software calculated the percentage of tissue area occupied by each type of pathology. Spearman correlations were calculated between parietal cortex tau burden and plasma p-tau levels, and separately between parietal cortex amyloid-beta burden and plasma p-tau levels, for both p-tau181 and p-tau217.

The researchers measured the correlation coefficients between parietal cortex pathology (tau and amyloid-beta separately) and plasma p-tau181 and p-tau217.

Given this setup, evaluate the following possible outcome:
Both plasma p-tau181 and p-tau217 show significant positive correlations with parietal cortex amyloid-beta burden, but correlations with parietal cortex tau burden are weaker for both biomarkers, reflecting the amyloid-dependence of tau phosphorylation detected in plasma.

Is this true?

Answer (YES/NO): YES